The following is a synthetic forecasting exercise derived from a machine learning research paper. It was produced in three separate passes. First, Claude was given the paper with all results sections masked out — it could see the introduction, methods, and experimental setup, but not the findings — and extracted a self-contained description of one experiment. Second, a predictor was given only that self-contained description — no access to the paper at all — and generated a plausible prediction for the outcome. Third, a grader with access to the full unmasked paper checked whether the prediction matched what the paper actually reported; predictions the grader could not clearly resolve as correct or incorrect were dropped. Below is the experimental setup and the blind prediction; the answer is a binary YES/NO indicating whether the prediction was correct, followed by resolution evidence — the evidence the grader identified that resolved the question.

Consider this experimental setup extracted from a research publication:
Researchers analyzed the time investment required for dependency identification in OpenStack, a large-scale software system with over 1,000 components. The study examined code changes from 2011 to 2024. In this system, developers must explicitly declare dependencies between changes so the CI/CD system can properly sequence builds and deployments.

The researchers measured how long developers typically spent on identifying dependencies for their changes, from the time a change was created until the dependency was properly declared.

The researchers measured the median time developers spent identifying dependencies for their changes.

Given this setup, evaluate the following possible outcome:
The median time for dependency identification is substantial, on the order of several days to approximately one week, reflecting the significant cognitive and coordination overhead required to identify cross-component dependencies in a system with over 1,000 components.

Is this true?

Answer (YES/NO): NO